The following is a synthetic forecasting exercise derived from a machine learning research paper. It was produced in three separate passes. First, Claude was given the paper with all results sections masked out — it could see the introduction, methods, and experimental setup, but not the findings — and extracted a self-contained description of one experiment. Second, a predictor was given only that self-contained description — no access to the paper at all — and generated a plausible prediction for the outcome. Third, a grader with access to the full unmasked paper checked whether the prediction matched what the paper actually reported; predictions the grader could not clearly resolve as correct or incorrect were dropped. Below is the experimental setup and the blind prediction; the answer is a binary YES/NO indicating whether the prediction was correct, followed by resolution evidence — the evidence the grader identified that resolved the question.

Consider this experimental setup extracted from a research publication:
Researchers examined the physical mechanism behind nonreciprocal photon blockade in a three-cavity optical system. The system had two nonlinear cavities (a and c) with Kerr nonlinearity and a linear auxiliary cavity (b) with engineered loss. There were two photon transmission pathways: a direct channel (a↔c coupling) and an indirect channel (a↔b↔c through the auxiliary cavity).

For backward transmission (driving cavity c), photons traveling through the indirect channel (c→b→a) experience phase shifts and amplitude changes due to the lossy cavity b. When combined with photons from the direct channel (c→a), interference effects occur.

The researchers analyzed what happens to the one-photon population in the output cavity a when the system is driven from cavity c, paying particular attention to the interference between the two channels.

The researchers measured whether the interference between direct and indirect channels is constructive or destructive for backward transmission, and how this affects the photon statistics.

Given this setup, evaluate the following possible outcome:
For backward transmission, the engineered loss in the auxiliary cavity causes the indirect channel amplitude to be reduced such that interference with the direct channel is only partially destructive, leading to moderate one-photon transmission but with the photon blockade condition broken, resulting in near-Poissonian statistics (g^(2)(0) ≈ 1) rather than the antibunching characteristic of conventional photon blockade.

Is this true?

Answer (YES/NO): NO